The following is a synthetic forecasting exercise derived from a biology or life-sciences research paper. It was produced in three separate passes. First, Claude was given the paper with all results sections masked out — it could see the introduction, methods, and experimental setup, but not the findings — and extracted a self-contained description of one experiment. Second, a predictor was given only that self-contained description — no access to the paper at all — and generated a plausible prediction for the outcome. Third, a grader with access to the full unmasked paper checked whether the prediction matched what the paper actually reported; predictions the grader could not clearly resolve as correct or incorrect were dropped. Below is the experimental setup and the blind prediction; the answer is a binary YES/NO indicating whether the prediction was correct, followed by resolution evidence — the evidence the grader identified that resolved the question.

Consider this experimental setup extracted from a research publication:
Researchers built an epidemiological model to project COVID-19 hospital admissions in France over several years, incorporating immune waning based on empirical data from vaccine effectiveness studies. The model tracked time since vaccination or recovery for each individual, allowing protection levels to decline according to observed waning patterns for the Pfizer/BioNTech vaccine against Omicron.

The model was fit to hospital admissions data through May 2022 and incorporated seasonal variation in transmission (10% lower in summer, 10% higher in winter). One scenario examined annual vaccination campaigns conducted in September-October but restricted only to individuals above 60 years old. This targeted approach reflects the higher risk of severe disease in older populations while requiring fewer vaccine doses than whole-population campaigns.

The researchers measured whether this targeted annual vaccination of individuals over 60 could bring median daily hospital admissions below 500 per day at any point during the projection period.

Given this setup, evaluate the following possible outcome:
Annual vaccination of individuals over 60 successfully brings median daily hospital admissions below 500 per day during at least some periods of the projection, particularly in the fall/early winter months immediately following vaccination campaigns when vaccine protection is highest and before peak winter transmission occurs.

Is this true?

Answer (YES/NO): NO